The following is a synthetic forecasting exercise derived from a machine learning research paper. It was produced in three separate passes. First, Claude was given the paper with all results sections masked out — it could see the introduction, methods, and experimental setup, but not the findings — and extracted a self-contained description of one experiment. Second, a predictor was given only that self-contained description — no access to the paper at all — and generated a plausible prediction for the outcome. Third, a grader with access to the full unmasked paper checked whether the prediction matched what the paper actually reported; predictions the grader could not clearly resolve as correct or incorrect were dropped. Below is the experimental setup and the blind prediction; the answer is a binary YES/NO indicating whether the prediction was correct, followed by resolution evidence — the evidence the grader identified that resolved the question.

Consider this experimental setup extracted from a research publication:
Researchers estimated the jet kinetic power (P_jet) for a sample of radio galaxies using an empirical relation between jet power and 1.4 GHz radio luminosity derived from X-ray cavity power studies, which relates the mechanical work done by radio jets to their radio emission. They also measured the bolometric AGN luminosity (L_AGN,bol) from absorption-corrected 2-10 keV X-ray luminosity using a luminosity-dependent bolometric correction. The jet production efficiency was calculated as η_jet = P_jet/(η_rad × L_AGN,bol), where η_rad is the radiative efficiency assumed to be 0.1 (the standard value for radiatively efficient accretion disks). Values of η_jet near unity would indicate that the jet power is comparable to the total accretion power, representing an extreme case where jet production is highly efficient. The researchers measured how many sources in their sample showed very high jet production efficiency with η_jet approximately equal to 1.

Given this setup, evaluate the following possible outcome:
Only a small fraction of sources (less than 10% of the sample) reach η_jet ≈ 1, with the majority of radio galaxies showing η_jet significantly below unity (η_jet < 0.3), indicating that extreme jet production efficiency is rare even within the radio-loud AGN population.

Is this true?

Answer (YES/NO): YES